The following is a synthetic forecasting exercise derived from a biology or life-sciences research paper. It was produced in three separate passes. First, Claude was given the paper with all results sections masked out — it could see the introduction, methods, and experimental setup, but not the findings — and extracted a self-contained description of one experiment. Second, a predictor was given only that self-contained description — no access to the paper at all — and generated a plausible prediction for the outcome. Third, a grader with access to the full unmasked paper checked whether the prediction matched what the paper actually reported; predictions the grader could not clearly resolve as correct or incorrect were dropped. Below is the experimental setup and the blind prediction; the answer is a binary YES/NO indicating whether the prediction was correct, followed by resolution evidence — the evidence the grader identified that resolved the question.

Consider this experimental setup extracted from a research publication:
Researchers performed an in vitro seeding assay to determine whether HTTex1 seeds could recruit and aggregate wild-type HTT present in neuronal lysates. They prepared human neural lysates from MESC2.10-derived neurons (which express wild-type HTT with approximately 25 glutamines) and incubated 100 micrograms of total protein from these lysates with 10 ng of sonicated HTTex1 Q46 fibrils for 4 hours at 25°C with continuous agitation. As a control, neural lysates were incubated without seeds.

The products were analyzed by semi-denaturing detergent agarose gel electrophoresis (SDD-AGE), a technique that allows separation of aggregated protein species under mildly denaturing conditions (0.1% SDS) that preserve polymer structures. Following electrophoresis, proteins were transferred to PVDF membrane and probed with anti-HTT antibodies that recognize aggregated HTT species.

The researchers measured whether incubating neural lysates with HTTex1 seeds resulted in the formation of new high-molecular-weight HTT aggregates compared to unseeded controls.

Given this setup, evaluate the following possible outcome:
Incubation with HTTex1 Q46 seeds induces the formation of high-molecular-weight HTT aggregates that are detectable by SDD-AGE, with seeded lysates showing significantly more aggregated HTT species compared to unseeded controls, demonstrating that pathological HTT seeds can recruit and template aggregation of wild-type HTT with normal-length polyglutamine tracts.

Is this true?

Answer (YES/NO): YES